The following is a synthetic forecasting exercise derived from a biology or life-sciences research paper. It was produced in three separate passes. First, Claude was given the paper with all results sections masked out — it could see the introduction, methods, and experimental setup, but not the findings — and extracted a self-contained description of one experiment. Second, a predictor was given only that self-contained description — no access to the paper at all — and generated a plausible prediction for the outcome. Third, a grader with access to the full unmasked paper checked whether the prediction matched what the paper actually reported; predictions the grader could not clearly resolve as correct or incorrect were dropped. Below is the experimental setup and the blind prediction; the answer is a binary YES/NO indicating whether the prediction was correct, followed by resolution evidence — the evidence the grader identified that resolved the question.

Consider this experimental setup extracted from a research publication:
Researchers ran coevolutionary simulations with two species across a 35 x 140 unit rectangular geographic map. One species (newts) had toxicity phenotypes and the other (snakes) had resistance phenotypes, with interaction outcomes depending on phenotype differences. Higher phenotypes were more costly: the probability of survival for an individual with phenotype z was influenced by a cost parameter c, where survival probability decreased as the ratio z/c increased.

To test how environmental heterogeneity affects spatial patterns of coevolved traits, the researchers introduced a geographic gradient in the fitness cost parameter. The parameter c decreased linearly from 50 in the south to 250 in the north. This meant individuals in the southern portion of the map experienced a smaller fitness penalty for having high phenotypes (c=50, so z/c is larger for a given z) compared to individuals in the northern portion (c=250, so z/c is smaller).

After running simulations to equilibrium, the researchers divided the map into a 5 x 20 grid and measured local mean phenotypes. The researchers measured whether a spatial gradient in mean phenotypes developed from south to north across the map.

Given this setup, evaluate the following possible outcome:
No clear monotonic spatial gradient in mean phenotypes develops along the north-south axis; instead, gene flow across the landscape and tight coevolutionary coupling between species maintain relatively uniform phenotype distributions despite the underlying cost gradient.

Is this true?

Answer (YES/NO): NO